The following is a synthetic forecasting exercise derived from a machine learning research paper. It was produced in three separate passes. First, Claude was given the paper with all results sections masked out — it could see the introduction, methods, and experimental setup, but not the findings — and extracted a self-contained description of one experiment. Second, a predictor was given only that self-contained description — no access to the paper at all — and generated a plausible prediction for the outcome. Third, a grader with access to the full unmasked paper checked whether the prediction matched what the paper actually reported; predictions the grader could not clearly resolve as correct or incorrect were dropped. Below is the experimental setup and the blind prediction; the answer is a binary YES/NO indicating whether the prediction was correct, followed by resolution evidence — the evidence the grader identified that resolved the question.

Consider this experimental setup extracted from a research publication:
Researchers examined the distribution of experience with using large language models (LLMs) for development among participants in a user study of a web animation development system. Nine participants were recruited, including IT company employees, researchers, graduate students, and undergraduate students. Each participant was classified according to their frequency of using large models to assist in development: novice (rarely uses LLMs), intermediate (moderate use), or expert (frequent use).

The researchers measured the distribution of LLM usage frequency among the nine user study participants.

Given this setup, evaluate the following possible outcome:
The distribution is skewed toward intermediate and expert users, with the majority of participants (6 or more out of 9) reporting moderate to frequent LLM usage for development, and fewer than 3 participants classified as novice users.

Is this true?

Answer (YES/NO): YES